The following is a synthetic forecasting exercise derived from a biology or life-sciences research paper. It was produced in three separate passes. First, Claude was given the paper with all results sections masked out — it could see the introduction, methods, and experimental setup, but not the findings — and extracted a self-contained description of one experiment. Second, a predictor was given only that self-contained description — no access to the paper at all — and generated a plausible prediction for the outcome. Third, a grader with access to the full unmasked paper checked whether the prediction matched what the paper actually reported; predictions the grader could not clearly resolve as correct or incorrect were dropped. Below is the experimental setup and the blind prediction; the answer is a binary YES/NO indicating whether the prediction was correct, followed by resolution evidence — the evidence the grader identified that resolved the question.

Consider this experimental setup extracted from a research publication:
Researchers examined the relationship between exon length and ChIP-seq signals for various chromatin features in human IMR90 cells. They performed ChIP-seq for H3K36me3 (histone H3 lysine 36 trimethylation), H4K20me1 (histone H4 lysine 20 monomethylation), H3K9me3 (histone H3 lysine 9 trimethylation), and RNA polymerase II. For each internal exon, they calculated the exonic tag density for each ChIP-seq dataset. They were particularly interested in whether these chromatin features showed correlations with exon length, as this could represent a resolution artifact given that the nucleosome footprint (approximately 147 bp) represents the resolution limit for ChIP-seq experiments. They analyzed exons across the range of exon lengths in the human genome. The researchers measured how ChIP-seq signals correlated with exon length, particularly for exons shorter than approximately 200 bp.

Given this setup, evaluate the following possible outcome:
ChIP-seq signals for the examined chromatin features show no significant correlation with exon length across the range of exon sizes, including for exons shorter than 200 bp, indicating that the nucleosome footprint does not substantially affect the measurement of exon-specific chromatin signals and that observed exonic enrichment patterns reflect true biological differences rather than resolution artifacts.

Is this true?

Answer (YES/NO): NO